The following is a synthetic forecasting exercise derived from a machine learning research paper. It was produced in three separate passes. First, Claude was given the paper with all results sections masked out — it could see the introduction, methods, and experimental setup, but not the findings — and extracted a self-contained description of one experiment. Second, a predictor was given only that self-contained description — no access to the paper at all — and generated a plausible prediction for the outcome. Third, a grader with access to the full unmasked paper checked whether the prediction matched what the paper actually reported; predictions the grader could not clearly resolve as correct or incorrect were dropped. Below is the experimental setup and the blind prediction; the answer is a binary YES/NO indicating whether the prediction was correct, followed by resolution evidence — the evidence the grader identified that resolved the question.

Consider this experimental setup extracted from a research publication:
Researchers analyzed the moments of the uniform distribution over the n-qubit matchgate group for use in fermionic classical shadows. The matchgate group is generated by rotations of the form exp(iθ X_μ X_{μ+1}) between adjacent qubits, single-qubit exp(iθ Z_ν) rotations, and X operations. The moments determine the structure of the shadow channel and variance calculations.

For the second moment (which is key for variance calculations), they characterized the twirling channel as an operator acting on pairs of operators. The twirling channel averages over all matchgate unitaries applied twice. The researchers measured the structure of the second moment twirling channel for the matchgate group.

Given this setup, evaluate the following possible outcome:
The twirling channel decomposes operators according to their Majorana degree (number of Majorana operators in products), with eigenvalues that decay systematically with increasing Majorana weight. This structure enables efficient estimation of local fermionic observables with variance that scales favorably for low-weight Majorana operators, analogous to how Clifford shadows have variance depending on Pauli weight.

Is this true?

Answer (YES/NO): NO